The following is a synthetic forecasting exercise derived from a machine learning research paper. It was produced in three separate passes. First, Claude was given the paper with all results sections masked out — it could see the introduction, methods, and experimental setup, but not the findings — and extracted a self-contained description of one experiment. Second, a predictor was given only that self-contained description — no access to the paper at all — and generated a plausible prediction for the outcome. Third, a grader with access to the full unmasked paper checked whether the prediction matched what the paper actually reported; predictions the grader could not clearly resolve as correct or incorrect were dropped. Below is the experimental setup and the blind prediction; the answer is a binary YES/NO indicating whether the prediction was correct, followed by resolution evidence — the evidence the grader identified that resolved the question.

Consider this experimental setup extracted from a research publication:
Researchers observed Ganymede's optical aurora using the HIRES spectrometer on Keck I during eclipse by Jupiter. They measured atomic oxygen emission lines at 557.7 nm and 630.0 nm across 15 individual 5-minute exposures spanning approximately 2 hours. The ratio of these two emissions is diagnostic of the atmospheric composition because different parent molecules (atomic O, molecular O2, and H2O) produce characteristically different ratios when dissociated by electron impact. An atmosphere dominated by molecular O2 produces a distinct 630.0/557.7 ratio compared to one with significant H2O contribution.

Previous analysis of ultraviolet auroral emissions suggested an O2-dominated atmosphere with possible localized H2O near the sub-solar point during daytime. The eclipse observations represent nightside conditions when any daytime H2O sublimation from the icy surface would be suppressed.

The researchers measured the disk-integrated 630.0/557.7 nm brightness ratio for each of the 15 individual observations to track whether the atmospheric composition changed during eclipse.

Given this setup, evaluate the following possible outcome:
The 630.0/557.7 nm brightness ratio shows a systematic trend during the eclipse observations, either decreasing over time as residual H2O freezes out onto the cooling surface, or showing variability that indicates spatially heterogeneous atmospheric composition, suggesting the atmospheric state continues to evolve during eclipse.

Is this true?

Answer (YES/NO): NO